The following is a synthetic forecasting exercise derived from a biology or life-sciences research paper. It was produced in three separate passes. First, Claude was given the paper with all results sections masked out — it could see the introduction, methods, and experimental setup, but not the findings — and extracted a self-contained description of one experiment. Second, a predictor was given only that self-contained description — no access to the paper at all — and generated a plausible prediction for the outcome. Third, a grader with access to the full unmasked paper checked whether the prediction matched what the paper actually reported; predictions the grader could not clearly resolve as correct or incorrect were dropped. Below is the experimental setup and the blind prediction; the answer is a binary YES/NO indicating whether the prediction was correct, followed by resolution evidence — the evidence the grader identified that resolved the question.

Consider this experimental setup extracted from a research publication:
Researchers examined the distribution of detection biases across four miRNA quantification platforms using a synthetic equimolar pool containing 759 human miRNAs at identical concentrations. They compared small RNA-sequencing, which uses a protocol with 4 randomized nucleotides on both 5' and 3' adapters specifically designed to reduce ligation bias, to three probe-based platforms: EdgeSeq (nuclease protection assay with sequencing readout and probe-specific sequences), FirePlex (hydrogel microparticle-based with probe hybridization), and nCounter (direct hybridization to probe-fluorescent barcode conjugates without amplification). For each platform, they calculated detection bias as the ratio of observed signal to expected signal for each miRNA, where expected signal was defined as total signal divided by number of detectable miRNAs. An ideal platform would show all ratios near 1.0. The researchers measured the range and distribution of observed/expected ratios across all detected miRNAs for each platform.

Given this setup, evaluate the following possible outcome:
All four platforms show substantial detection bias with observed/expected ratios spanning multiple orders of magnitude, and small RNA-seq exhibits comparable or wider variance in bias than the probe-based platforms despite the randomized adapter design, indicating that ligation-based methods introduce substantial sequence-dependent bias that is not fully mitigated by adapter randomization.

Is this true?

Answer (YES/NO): YES